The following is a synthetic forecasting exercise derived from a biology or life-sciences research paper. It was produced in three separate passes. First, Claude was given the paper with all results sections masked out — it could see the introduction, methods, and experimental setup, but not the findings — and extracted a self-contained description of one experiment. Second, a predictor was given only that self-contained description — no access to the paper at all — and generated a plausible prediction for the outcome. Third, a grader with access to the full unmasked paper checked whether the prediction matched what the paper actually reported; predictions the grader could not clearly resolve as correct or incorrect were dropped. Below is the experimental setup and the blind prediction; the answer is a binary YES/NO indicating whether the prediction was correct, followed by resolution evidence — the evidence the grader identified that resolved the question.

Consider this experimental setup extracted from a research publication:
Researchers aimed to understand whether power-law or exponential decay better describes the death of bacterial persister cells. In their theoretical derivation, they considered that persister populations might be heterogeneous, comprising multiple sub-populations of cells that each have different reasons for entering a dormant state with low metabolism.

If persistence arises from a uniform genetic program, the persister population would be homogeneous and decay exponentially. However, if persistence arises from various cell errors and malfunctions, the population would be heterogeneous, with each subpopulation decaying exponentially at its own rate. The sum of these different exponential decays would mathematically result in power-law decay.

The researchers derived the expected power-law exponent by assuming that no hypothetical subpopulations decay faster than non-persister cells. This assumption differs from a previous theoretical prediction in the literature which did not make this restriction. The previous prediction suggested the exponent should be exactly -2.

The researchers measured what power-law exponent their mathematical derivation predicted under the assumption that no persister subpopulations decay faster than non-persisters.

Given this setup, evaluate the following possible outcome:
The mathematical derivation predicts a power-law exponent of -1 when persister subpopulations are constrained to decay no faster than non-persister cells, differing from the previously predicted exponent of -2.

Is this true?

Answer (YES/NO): NO